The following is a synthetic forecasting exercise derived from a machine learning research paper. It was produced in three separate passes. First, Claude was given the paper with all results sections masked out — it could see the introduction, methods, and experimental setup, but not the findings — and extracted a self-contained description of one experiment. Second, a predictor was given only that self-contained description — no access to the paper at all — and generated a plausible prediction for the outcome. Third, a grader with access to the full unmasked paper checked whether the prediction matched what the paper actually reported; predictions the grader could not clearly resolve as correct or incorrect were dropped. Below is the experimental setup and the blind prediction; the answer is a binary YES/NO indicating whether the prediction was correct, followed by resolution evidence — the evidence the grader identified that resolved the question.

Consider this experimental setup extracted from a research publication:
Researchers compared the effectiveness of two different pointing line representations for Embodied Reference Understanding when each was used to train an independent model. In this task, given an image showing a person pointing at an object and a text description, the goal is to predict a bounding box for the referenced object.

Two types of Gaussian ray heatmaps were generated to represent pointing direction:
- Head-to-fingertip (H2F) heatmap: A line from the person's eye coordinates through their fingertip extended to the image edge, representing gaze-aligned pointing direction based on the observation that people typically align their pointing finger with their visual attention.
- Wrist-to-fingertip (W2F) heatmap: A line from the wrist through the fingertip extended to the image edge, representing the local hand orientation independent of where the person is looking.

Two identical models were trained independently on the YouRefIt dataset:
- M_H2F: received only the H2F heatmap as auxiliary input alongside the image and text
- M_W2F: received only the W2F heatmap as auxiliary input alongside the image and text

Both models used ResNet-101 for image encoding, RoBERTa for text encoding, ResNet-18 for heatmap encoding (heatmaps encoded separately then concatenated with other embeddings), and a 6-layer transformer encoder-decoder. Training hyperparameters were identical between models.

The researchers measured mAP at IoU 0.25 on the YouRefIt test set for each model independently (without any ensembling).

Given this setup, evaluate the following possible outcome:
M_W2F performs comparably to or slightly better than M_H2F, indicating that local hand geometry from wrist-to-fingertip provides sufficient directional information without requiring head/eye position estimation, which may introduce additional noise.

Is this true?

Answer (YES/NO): NO